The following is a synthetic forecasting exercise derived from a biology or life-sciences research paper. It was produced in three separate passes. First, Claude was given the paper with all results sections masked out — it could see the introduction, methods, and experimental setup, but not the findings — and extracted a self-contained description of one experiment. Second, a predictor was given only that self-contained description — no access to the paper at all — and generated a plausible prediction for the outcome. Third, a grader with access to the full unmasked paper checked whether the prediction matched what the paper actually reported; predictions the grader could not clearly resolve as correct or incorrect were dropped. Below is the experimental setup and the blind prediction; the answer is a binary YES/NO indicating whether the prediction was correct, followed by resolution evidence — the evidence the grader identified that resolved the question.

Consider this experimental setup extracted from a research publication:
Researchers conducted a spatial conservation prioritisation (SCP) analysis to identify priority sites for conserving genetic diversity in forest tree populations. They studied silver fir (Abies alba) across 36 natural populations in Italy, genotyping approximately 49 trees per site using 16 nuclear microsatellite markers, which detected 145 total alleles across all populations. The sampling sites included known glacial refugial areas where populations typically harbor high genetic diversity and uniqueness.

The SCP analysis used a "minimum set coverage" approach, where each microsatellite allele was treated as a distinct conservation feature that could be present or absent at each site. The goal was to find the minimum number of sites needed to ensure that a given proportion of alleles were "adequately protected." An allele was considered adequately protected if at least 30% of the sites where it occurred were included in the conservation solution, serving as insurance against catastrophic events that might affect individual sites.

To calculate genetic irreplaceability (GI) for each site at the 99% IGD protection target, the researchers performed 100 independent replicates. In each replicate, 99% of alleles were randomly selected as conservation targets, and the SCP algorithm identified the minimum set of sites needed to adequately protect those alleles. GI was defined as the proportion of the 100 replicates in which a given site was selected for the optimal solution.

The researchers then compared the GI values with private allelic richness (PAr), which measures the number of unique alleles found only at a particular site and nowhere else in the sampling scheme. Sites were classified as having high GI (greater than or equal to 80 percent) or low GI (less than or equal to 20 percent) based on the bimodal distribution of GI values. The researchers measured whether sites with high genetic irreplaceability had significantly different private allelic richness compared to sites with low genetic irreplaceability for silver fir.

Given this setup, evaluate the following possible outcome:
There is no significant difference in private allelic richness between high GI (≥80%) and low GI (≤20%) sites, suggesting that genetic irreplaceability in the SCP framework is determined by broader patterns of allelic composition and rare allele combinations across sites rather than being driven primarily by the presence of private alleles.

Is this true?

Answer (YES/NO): NO